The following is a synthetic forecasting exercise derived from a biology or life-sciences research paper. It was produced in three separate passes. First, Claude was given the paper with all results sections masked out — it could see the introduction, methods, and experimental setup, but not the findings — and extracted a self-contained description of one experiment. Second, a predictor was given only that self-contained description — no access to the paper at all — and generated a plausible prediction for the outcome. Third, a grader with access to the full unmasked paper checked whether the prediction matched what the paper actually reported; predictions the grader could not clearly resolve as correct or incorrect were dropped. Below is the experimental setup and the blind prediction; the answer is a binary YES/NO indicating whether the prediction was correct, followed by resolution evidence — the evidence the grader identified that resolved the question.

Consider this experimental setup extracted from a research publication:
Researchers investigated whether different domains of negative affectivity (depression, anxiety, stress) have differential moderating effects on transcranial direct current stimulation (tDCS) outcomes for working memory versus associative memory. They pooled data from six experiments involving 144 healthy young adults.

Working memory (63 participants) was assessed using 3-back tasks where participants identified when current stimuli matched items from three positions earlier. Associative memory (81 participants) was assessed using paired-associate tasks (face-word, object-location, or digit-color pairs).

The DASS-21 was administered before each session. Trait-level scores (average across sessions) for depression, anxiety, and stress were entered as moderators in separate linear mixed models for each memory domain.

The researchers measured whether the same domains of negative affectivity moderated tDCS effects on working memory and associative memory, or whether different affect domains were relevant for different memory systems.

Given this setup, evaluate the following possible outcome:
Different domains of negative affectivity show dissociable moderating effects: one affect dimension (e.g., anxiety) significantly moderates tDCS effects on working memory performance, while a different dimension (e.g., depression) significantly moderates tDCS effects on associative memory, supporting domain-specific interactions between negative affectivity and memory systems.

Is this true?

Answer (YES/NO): NO